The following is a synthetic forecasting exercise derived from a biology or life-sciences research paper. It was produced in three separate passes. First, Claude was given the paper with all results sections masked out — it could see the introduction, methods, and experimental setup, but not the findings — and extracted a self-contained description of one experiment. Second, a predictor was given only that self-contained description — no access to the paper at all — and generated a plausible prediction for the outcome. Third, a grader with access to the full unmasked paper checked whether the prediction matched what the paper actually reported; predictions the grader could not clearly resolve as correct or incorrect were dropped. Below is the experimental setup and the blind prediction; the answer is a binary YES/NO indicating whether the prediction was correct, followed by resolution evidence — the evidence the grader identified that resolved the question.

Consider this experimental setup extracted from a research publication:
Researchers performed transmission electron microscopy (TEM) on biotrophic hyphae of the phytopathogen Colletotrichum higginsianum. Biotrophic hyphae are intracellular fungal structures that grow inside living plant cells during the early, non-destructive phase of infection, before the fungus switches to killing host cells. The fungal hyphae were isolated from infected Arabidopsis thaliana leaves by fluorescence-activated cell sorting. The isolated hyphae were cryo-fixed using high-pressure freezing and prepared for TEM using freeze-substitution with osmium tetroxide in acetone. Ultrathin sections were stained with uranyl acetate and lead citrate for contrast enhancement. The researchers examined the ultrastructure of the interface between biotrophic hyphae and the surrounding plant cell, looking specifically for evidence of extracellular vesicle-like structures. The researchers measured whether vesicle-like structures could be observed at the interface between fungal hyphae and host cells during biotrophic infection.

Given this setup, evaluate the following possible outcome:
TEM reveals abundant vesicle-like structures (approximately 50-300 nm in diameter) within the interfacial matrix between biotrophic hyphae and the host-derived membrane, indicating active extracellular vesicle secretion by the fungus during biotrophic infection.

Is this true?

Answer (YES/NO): NO